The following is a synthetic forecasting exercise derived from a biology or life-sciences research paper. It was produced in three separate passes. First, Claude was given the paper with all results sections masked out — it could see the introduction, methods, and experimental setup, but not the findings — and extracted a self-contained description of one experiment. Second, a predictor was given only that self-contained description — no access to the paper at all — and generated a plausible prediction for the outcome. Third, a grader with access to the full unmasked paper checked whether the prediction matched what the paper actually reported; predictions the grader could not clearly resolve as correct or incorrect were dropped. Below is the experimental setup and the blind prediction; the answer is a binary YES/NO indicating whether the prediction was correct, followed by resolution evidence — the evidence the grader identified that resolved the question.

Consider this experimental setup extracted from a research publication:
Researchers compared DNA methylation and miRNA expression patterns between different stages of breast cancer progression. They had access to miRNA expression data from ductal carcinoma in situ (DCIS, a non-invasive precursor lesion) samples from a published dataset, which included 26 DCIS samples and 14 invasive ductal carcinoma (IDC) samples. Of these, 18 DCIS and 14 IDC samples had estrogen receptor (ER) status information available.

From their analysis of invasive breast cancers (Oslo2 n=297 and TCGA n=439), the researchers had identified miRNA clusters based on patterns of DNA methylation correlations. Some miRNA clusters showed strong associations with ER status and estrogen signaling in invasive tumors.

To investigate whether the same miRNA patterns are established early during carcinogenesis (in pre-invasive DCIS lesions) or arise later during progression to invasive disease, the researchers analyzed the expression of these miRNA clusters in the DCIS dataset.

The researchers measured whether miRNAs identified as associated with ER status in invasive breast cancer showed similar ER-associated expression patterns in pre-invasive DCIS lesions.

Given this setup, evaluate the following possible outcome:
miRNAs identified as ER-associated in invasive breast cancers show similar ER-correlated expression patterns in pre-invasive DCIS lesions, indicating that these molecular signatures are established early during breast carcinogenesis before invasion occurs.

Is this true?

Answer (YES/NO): YES